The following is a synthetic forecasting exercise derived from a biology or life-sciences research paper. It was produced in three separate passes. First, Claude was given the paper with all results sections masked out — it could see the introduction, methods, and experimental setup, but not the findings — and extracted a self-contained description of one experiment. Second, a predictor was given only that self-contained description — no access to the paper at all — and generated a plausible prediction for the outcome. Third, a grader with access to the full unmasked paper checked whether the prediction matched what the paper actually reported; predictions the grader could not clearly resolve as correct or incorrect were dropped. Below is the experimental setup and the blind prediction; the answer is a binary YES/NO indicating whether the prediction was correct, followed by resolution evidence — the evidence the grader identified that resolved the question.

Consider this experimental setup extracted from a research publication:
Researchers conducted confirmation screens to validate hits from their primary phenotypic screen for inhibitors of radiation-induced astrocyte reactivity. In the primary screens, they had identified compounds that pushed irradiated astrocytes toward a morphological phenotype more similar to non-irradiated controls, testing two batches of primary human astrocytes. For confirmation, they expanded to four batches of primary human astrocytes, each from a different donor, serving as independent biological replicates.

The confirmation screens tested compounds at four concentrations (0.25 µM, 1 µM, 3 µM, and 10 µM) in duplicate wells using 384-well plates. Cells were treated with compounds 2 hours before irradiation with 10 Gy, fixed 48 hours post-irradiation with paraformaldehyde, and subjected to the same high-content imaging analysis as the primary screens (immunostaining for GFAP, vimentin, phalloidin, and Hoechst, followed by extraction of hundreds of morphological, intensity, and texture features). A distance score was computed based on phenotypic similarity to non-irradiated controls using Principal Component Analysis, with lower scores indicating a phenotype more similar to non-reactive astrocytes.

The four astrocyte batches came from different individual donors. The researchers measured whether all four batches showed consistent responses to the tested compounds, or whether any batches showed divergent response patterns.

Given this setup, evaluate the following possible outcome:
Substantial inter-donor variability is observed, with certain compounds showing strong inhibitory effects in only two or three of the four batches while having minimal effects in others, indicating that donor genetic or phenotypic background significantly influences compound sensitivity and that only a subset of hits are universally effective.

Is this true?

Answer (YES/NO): NO